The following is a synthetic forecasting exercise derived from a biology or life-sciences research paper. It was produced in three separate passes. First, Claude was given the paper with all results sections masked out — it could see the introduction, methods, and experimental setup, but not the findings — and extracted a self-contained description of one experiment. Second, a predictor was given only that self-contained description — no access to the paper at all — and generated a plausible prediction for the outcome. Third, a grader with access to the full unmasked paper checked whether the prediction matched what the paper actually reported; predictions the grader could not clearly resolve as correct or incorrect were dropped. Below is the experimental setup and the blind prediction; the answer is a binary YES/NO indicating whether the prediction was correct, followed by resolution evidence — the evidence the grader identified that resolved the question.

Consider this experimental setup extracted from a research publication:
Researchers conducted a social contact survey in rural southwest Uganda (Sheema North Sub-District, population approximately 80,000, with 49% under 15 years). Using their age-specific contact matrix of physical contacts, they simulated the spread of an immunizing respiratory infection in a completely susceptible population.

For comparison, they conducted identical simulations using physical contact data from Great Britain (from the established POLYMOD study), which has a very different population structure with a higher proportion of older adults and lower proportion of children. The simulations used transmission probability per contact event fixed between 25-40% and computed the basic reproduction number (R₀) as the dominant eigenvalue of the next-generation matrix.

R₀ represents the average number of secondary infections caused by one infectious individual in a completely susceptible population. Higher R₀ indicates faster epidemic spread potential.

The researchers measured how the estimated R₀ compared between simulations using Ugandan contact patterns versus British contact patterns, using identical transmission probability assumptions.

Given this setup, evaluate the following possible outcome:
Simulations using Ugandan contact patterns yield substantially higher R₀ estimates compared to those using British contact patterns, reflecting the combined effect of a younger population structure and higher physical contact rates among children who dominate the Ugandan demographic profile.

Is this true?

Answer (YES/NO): NO